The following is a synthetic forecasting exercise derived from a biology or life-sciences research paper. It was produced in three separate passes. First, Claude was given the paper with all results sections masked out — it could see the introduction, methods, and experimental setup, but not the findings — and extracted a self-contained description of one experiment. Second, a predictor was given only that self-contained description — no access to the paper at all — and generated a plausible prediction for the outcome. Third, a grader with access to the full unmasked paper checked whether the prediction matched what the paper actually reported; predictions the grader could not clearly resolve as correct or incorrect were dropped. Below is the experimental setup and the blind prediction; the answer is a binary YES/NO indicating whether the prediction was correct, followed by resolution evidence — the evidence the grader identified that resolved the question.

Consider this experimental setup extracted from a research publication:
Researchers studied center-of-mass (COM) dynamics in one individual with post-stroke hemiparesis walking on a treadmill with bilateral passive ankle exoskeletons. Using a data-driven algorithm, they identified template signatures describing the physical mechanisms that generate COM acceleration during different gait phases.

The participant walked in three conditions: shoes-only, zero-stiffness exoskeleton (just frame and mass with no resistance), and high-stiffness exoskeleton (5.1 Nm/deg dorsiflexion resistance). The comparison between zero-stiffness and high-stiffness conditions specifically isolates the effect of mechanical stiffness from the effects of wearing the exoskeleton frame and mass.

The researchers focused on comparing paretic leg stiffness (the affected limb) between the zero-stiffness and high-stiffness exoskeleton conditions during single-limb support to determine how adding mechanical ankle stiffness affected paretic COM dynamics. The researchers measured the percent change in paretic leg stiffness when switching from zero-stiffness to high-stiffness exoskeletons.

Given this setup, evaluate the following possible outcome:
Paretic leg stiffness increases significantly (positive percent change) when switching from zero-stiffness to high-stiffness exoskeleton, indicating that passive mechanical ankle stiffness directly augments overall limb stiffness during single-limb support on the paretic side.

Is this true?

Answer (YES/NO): NO